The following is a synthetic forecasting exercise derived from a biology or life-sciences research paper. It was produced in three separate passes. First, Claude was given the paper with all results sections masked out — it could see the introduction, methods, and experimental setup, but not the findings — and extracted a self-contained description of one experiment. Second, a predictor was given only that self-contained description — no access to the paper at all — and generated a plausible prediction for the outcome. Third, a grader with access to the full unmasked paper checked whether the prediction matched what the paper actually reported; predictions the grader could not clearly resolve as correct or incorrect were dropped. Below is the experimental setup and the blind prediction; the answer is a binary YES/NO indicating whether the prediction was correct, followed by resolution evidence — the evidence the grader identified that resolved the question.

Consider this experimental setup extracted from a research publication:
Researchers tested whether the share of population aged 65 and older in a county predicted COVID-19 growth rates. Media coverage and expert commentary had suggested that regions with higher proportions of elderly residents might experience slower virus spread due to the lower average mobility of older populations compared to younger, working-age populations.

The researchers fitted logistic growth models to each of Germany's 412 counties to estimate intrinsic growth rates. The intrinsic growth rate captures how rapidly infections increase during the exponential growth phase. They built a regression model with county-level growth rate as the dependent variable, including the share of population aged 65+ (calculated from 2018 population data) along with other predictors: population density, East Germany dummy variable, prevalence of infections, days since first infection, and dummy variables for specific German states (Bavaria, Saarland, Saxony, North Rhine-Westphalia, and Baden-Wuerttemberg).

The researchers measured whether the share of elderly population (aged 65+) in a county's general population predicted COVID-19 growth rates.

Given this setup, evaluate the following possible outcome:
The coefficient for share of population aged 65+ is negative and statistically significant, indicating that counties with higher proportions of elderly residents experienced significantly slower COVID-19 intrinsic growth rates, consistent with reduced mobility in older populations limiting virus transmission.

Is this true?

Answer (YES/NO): NO